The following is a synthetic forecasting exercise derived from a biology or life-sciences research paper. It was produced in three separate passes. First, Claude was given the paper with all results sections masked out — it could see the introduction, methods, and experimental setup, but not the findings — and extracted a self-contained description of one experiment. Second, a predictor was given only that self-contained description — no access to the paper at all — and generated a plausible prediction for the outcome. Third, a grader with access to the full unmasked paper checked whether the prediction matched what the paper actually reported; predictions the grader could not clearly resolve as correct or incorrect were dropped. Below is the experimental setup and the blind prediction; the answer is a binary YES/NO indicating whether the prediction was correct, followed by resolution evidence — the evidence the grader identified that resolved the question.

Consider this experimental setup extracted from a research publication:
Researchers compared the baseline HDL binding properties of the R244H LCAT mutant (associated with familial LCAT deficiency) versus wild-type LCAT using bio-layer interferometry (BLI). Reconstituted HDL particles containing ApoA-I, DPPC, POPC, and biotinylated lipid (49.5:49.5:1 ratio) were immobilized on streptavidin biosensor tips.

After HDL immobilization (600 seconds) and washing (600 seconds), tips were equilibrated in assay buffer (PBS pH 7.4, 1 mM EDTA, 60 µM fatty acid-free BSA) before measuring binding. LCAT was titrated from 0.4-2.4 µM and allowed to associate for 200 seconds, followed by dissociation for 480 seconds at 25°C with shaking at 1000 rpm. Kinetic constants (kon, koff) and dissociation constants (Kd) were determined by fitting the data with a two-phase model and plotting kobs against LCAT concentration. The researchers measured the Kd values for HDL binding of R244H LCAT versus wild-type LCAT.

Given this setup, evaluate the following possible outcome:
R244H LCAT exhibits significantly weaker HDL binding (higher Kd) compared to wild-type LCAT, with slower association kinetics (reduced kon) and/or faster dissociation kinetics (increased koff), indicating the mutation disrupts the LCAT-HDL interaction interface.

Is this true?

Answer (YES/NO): YES